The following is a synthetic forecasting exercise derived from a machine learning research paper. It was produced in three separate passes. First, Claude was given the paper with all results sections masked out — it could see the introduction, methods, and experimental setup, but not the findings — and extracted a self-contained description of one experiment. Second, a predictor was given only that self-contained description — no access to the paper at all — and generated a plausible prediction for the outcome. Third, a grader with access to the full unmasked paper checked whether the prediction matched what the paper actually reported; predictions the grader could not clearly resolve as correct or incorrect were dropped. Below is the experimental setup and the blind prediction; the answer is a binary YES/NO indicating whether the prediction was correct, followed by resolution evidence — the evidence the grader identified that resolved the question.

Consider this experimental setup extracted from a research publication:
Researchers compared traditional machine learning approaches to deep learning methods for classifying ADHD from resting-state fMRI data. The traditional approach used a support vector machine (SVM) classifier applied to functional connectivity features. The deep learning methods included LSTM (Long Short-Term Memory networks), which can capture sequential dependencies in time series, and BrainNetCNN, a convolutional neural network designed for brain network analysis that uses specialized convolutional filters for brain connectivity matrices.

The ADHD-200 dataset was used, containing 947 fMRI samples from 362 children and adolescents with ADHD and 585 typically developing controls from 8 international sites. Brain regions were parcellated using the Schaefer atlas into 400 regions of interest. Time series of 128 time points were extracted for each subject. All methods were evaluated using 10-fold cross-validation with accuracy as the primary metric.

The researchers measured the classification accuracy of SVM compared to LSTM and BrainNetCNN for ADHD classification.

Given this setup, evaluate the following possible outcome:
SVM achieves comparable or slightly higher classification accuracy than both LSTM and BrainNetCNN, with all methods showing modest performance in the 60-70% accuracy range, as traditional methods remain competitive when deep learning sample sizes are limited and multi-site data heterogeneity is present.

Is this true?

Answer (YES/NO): NO